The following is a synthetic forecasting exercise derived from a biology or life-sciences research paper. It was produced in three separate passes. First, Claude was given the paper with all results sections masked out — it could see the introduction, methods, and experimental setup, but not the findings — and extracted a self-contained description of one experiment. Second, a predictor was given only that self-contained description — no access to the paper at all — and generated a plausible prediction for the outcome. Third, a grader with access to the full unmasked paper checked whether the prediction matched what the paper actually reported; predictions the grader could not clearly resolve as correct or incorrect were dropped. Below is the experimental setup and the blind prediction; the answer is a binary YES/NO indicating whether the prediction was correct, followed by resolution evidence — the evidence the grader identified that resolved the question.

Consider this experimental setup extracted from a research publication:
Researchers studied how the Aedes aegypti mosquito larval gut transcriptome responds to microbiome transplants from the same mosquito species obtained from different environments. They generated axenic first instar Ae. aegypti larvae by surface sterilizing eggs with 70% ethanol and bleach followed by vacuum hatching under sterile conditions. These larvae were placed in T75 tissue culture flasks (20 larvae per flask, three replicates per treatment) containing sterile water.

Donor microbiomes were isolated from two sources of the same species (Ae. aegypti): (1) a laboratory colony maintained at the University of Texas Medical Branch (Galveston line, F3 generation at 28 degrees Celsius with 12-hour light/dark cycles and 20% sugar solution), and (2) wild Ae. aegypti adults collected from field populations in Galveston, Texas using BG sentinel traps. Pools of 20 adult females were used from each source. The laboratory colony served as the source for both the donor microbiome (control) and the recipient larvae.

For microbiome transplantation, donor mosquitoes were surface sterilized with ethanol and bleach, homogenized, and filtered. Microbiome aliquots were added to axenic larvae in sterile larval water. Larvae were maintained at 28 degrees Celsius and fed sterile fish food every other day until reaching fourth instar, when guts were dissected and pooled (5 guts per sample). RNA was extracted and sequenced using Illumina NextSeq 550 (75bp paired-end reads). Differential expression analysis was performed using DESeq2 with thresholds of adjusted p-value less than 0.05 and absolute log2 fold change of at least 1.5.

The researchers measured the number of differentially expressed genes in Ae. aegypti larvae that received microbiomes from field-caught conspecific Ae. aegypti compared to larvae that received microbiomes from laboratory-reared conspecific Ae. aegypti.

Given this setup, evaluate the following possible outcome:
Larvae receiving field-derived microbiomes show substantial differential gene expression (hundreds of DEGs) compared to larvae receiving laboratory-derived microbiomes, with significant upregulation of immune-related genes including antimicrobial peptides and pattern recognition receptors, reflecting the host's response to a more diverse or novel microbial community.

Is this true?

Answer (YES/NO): NO